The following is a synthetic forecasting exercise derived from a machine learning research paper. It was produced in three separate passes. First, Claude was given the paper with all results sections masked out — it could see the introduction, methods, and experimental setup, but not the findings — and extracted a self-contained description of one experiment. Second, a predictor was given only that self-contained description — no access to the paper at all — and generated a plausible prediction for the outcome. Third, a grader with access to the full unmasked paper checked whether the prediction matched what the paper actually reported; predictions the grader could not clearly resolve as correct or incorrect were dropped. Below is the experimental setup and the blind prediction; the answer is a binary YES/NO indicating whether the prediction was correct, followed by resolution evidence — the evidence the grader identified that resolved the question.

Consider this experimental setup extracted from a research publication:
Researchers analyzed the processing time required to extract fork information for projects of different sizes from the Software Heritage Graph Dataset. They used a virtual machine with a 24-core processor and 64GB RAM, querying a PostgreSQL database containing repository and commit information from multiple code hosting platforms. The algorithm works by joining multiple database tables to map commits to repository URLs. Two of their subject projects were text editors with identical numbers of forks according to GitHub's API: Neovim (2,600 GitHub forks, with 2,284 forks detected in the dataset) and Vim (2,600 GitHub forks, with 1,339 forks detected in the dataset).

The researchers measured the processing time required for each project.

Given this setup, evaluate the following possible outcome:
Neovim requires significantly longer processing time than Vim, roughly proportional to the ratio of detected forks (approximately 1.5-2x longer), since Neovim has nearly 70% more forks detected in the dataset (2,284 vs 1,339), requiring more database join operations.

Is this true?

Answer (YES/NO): NO